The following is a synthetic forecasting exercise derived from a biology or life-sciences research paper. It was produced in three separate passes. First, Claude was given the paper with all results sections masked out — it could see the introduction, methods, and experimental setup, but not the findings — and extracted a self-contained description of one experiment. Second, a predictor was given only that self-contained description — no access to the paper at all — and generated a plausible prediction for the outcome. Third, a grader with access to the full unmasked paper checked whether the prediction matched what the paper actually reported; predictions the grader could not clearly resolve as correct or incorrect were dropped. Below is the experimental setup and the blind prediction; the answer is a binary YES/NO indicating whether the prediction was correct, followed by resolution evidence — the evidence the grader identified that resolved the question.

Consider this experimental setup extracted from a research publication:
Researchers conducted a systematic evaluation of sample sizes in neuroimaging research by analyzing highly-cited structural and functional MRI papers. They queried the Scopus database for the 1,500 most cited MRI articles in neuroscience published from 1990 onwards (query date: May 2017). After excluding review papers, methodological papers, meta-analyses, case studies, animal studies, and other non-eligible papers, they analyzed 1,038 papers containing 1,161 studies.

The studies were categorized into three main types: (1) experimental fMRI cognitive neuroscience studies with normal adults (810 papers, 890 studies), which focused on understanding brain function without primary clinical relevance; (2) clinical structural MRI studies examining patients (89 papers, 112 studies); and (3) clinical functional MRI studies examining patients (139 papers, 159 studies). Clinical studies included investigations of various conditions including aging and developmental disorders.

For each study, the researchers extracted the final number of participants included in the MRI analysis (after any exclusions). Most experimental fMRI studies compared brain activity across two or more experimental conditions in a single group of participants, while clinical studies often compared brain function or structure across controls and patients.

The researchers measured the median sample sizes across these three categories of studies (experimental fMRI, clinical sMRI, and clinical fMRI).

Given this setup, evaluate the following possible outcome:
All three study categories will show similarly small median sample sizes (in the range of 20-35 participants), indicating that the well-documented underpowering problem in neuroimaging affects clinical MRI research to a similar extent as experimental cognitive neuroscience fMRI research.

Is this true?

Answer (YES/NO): NO